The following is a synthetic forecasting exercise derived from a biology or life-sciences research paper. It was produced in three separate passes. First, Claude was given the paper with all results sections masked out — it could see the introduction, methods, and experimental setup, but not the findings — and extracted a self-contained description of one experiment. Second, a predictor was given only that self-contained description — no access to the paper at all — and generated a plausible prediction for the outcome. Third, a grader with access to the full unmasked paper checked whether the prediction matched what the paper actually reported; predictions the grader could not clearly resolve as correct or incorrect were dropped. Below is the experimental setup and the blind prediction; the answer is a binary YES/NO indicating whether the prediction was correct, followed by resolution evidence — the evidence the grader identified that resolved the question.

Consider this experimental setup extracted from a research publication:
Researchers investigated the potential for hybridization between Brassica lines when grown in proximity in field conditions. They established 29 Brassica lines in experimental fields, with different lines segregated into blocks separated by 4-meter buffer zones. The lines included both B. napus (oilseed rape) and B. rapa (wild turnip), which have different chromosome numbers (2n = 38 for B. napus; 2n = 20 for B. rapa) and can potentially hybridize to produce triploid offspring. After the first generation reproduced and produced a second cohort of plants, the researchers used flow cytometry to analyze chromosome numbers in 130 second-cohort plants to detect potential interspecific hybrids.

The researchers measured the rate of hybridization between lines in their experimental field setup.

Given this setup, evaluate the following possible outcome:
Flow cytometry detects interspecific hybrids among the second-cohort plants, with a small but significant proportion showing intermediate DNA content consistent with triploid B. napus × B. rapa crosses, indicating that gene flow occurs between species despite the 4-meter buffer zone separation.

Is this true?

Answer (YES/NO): NO